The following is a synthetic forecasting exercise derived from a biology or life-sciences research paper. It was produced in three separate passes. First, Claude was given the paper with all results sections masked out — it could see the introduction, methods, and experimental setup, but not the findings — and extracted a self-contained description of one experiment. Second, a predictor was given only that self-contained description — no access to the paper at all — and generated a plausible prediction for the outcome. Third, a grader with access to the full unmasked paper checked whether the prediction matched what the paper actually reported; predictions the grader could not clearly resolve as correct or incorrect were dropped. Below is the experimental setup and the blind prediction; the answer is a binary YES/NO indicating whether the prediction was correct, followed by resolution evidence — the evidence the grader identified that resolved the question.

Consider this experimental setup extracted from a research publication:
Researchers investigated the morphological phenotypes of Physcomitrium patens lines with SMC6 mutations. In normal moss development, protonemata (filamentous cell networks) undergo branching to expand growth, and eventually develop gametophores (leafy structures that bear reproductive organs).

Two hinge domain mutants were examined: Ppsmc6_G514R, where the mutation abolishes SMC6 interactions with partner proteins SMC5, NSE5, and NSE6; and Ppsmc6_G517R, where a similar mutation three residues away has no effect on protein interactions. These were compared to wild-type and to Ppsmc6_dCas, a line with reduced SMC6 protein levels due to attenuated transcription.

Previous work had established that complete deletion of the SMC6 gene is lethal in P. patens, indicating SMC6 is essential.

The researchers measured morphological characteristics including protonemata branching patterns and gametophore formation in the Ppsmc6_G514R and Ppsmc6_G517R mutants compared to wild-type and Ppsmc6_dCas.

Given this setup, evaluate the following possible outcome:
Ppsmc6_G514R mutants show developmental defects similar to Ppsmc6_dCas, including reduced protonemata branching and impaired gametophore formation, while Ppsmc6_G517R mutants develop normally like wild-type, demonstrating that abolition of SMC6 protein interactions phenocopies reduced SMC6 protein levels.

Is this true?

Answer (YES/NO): YES